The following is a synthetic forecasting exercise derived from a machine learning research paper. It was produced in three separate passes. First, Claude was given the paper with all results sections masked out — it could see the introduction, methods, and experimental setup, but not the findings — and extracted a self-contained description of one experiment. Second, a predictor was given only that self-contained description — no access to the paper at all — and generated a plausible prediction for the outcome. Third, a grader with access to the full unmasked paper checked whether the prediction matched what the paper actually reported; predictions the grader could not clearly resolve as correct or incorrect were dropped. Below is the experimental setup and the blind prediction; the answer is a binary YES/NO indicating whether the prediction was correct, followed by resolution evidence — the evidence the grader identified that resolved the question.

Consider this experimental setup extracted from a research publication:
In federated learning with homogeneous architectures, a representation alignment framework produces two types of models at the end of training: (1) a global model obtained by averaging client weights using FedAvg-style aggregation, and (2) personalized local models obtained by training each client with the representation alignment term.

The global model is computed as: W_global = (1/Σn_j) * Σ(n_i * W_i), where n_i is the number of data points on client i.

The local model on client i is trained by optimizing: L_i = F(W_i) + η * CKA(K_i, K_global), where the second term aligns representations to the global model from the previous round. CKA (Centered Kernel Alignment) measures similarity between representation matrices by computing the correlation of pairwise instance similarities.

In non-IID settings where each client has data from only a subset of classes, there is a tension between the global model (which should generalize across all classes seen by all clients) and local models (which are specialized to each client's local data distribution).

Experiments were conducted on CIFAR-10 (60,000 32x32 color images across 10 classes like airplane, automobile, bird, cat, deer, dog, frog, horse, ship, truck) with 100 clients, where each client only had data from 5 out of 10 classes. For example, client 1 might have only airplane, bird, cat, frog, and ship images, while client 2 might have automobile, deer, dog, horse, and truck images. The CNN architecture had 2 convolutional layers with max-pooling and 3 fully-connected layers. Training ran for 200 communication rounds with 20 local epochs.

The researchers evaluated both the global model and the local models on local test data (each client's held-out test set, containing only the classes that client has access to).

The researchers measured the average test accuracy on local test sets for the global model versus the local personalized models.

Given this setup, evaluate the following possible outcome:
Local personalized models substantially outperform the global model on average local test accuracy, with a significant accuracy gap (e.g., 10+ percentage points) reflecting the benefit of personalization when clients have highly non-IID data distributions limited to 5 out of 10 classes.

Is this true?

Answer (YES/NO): YES